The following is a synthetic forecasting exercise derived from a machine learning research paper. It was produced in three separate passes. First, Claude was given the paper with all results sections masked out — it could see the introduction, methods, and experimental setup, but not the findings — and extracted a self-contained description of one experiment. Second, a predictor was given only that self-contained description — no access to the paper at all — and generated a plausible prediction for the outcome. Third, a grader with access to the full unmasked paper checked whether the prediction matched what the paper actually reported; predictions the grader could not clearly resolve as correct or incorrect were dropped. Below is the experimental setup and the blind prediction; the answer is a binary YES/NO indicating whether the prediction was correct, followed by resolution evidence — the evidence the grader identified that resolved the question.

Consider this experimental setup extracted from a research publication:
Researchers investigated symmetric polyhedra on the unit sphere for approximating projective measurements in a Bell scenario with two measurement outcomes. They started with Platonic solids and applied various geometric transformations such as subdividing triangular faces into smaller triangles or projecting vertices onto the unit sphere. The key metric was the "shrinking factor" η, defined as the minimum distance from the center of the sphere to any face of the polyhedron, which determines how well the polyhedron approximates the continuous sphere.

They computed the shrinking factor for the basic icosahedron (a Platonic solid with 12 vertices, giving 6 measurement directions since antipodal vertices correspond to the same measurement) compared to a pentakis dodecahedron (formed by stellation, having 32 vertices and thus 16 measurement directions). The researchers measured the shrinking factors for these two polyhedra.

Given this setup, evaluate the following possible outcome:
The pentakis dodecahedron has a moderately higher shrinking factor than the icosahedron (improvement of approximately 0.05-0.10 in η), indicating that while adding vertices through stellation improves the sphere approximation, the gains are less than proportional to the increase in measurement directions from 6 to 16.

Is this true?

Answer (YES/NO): NO